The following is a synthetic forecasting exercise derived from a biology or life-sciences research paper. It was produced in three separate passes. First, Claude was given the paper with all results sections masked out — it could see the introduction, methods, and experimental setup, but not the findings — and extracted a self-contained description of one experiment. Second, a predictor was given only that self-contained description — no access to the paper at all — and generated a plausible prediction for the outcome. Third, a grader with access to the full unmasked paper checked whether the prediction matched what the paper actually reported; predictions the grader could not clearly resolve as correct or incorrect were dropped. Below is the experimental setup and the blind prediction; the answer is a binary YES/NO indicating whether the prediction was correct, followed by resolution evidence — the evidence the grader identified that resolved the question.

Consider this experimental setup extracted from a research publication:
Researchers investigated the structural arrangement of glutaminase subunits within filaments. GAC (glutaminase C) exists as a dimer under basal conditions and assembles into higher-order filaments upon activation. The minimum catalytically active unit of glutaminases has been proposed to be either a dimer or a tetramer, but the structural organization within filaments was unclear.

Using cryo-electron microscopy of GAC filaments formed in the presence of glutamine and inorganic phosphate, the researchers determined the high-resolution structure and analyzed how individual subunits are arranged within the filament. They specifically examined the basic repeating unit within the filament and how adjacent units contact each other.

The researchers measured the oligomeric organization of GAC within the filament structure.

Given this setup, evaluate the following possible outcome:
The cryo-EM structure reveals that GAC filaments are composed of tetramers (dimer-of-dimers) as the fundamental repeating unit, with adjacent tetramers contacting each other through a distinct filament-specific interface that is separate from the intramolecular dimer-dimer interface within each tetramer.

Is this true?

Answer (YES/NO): YES